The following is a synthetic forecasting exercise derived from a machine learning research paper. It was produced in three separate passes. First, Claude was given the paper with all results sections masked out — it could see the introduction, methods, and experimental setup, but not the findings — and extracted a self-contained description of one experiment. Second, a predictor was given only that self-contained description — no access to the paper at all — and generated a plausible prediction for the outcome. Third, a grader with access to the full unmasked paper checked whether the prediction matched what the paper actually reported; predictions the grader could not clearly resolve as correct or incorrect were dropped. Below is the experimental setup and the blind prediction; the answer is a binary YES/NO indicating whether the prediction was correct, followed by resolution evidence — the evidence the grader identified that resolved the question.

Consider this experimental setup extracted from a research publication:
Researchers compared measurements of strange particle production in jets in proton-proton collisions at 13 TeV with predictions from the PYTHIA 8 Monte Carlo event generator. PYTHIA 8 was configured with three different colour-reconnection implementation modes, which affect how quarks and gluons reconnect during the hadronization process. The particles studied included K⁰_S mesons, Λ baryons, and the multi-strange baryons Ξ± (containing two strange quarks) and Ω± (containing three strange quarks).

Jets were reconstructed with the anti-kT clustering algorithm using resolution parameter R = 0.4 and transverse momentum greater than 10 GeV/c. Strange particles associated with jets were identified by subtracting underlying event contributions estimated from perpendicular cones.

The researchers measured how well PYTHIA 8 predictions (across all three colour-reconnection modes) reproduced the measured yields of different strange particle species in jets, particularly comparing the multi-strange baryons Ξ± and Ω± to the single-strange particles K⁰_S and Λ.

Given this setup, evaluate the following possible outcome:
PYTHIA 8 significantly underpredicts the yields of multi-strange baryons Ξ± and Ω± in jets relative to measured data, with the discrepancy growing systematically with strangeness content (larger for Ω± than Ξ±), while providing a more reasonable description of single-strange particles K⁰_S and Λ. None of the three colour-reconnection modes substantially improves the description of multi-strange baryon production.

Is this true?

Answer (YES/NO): NO